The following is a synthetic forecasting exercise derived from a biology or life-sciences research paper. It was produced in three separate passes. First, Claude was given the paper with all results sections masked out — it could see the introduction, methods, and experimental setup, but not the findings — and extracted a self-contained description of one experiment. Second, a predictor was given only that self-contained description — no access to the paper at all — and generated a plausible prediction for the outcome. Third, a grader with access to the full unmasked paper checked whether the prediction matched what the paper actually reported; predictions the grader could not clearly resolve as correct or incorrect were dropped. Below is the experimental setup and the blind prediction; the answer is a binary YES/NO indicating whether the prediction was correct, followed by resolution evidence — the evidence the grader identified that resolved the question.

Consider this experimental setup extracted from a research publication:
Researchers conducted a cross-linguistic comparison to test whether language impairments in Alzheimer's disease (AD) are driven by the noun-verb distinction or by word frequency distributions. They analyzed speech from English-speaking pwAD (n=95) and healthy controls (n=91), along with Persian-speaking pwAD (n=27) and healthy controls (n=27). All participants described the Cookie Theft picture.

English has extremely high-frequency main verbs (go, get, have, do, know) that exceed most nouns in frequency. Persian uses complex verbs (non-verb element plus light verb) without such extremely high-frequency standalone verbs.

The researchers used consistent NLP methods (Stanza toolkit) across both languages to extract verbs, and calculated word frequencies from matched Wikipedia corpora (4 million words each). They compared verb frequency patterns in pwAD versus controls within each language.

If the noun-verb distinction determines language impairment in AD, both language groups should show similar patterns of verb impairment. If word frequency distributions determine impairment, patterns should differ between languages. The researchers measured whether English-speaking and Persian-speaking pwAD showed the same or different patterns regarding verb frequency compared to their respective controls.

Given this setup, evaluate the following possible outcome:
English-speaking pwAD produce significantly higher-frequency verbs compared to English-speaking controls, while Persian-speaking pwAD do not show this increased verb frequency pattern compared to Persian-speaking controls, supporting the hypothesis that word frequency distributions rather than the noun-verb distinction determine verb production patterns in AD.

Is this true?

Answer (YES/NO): YES